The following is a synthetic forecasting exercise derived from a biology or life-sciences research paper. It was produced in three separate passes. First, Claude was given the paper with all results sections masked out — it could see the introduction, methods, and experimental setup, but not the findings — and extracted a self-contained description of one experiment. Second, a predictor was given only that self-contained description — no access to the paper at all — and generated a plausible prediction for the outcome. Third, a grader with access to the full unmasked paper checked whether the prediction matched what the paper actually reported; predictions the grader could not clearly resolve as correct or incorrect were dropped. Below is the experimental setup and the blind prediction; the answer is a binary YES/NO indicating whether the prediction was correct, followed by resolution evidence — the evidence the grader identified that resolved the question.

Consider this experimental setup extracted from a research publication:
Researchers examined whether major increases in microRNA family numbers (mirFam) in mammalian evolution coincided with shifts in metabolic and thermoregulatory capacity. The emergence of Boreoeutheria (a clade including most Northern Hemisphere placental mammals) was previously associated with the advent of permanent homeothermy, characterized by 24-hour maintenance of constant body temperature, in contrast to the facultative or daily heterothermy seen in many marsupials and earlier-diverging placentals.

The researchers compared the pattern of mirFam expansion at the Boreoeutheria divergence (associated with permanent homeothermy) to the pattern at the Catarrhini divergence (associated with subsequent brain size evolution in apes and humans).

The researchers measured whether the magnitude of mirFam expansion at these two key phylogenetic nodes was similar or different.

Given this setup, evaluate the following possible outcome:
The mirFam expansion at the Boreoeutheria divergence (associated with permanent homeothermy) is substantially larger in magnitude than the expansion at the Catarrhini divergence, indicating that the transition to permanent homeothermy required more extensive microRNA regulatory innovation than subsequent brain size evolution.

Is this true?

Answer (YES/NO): NO